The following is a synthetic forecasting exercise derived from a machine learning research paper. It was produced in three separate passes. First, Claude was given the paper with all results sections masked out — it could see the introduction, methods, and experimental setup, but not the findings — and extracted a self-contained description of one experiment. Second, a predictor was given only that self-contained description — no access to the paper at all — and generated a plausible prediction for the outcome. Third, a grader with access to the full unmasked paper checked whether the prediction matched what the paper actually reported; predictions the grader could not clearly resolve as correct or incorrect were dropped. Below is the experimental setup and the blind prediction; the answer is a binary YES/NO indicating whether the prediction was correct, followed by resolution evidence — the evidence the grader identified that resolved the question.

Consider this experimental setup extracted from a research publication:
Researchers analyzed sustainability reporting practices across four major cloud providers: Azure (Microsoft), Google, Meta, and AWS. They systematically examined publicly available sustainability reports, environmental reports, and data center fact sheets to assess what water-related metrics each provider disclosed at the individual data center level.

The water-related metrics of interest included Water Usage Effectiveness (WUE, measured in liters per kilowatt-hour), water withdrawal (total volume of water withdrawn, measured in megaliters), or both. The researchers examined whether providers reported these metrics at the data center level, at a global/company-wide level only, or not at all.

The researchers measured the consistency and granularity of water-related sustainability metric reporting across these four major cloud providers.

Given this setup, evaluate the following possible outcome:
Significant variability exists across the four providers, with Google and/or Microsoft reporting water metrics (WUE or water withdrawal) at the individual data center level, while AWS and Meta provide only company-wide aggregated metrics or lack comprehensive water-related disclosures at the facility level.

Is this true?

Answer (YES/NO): NO